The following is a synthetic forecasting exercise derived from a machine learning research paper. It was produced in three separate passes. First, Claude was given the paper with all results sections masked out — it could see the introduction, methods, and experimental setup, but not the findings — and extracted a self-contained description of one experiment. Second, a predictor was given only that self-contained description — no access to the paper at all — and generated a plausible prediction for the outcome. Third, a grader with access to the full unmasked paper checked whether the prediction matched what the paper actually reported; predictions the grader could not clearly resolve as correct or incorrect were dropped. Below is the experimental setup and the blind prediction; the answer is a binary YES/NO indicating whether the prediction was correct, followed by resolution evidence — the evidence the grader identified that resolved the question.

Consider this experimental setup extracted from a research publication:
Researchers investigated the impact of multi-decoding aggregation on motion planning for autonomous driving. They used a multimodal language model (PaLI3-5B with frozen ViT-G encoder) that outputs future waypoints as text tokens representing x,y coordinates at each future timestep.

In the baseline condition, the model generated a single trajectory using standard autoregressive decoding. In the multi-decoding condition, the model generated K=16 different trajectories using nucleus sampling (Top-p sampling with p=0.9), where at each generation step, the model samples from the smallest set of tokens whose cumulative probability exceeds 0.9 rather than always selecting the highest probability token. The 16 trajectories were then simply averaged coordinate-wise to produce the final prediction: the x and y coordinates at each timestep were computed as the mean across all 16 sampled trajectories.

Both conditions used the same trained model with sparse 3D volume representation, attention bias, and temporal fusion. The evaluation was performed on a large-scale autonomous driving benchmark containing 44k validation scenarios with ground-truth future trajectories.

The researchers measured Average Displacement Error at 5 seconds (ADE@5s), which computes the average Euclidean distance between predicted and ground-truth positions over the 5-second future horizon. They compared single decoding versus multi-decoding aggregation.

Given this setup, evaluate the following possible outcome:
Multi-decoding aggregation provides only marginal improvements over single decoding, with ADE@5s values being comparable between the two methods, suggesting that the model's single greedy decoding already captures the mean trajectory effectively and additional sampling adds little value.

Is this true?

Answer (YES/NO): NO